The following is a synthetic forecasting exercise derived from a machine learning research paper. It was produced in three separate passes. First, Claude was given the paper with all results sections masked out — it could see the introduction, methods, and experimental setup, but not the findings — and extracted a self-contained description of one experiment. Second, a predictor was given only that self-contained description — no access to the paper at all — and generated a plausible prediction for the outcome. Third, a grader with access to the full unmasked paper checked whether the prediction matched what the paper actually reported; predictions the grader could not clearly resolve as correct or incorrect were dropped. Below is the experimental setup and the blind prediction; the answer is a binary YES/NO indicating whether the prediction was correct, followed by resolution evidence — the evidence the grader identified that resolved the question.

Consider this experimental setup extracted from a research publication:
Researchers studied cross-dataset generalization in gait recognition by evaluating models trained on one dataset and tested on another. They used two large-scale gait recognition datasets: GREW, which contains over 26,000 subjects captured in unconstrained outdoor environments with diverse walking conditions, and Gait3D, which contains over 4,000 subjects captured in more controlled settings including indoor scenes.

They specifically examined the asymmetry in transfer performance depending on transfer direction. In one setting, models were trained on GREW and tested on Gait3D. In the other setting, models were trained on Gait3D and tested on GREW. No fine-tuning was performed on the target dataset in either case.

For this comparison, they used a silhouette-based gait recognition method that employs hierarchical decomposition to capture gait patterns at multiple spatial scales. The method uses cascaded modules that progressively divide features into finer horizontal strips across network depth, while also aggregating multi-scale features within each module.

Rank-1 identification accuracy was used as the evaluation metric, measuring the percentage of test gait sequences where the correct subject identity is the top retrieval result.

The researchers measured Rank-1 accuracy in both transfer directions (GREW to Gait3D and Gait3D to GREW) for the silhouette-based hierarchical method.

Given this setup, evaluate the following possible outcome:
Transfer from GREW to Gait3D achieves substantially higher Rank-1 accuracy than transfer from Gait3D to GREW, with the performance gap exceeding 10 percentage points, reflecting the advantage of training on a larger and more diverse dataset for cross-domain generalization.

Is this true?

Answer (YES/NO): NO